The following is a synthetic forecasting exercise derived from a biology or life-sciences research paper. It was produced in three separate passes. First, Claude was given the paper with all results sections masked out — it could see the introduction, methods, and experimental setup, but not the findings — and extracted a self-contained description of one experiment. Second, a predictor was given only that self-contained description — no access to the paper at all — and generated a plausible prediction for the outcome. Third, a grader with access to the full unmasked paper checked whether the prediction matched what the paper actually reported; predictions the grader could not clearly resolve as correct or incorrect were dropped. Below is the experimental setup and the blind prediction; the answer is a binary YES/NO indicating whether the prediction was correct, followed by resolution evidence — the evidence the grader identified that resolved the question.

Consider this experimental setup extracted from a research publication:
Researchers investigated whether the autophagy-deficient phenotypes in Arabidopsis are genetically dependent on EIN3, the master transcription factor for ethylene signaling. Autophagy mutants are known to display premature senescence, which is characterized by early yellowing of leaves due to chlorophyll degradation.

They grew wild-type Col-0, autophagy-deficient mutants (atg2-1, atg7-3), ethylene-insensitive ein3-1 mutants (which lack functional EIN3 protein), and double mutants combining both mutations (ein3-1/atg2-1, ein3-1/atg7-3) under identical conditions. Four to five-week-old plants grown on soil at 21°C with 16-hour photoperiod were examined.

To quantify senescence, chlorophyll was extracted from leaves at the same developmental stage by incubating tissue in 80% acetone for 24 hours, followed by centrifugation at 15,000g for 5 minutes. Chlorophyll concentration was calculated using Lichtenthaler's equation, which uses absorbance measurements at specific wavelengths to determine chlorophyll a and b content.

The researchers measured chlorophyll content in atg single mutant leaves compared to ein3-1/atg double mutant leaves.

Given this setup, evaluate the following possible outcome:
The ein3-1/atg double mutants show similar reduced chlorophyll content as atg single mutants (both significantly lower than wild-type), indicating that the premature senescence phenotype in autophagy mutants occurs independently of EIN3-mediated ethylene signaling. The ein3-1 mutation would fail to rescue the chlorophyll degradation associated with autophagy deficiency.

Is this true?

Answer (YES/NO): NO